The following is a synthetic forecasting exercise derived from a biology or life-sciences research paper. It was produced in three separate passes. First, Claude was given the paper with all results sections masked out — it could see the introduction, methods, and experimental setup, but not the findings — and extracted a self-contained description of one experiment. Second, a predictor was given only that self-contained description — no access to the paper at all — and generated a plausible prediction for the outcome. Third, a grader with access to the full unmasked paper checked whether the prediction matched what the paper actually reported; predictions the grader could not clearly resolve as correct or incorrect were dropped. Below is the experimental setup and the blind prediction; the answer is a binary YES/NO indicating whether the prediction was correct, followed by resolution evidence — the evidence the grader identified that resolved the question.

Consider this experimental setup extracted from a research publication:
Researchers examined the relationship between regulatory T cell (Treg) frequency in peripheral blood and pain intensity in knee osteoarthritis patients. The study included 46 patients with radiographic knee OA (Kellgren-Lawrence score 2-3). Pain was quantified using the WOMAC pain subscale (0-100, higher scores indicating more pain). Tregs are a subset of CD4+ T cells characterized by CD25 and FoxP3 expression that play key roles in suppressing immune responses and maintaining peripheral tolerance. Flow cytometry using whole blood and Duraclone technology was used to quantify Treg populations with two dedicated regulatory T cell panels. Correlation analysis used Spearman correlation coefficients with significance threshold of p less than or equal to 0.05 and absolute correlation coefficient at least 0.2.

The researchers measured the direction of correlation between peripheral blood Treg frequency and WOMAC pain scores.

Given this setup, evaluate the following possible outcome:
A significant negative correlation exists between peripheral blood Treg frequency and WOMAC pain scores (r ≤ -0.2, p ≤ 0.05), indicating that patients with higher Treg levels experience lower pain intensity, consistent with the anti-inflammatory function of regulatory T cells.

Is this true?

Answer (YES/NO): YES